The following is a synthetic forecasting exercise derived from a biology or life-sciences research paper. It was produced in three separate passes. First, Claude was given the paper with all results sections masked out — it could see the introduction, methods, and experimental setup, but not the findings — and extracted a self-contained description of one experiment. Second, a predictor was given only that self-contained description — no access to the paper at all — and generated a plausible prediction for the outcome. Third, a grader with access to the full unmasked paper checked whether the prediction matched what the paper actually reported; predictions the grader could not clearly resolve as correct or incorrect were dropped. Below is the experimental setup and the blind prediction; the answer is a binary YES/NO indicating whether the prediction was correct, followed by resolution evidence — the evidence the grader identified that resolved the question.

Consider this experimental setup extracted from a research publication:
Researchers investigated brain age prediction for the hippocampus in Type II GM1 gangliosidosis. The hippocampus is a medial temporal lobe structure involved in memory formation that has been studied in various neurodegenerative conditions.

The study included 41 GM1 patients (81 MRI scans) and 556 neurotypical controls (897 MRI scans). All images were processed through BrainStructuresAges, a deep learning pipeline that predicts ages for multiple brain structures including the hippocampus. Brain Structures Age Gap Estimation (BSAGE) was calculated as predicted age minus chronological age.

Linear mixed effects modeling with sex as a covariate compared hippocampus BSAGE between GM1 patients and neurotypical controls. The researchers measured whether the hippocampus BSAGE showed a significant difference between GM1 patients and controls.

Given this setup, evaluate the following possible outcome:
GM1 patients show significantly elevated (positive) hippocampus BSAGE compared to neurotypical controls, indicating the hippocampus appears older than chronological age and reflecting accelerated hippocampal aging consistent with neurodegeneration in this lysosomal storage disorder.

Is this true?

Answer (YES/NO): YES